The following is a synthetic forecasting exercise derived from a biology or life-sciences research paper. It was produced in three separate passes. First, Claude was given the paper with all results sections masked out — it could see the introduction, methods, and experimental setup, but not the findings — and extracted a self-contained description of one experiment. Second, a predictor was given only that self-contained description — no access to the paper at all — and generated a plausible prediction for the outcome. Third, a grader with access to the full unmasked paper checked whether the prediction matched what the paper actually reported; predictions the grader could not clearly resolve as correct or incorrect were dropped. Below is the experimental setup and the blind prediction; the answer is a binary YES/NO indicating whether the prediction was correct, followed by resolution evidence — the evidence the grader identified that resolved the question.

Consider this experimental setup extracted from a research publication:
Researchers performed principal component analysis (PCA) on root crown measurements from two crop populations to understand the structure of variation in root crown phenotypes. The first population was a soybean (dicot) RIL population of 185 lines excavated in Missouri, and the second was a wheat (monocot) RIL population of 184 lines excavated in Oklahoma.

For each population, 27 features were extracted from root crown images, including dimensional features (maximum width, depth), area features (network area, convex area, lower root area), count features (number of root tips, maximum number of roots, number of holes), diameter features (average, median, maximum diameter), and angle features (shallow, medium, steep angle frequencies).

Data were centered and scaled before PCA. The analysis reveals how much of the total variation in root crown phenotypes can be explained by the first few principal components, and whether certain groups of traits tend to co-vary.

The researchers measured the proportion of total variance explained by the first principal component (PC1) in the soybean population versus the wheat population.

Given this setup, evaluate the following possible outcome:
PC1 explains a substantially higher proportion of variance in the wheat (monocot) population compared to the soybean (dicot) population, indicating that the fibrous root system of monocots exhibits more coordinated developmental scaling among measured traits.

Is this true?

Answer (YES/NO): NO